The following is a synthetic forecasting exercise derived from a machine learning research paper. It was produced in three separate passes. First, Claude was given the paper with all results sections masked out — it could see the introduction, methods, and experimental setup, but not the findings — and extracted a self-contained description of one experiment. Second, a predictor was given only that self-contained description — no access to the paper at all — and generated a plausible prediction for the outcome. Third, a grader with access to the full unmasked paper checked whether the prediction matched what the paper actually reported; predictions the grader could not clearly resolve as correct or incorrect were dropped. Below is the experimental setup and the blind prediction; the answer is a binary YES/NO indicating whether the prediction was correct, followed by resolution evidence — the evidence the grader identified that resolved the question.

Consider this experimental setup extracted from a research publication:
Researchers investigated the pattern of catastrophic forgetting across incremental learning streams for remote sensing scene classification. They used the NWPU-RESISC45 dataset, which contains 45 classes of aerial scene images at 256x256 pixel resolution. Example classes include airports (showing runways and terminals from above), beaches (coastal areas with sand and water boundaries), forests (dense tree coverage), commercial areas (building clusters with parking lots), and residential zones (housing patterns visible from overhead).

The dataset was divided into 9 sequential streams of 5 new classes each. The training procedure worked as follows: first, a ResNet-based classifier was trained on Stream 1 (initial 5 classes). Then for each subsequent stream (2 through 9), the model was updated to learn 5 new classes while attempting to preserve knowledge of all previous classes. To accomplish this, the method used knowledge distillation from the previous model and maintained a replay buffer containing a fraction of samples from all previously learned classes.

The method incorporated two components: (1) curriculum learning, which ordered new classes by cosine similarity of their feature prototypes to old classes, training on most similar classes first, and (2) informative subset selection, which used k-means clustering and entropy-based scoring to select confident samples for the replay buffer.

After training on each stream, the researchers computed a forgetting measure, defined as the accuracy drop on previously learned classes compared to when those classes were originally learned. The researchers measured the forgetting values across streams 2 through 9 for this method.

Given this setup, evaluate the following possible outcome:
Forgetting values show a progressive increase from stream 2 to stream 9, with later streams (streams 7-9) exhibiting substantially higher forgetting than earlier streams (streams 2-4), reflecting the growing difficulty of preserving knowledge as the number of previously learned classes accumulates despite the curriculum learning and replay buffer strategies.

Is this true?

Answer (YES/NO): NO